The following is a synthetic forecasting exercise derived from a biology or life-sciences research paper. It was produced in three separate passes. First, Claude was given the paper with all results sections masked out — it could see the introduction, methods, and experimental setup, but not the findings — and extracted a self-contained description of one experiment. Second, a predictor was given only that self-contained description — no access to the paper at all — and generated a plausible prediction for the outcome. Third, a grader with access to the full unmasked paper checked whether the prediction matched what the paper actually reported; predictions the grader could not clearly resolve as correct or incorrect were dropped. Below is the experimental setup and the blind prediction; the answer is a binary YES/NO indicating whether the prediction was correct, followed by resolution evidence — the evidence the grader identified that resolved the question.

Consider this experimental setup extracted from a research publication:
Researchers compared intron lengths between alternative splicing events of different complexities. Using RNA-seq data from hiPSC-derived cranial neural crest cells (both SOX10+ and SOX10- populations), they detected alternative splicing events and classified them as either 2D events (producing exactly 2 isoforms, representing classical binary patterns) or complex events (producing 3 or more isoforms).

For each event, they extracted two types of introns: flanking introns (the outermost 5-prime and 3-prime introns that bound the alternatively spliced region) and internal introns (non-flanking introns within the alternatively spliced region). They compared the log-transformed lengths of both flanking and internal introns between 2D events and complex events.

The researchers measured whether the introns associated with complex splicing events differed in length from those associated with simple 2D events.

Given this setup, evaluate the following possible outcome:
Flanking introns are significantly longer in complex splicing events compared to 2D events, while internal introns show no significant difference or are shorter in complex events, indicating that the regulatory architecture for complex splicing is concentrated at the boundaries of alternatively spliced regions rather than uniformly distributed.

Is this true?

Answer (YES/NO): NO